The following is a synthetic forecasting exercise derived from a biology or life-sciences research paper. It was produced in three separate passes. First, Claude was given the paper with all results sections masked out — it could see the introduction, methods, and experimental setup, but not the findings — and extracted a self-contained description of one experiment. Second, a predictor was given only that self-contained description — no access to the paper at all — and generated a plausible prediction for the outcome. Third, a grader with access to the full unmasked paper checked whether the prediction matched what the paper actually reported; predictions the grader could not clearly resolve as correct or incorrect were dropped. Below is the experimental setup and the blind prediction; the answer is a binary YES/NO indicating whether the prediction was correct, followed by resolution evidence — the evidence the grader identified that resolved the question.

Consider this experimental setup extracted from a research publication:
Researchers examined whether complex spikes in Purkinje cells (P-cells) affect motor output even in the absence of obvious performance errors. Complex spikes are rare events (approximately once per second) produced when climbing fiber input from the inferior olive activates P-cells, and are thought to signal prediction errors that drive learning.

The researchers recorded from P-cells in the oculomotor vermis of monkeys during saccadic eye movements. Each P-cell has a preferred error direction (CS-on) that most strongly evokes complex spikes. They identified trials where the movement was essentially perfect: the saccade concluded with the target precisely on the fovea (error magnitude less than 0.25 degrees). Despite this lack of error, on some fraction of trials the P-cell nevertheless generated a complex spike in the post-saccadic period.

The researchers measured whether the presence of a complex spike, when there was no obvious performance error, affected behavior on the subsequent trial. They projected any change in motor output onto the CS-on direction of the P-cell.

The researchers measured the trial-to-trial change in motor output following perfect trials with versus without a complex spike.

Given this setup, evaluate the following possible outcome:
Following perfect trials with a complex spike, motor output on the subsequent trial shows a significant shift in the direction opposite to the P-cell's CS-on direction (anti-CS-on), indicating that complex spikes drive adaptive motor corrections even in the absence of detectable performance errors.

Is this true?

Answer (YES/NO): NO